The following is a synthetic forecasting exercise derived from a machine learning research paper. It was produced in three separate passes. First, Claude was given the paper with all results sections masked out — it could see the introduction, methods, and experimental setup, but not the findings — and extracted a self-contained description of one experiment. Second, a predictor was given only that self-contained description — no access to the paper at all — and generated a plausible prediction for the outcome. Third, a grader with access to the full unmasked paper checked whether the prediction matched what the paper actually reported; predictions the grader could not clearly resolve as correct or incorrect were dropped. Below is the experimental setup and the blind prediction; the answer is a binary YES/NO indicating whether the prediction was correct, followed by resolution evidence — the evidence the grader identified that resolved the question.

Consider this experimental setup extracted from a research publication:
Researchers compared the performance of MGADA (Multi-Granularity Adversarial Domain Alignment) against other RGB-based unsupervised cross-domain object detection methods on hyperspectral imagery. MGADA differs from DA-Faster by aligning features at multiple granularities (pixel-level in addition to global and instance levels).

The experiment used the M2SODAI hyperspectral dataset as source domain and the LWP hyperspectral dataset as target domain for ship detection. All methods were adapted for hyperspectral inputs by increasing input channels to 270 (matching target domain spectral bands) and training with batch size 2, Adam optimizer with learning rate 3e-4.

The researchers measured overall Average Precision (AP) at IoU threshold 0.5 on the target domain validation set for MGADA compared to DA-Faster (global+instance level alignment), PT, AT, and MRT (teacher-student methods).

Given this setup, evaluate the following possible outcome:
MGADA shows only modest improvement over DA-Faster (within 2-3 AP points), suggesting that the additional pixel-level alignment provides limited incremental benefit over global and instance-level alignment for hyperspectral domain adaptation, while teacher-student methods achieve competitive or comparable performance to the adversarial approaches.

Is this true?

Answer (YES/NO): NO